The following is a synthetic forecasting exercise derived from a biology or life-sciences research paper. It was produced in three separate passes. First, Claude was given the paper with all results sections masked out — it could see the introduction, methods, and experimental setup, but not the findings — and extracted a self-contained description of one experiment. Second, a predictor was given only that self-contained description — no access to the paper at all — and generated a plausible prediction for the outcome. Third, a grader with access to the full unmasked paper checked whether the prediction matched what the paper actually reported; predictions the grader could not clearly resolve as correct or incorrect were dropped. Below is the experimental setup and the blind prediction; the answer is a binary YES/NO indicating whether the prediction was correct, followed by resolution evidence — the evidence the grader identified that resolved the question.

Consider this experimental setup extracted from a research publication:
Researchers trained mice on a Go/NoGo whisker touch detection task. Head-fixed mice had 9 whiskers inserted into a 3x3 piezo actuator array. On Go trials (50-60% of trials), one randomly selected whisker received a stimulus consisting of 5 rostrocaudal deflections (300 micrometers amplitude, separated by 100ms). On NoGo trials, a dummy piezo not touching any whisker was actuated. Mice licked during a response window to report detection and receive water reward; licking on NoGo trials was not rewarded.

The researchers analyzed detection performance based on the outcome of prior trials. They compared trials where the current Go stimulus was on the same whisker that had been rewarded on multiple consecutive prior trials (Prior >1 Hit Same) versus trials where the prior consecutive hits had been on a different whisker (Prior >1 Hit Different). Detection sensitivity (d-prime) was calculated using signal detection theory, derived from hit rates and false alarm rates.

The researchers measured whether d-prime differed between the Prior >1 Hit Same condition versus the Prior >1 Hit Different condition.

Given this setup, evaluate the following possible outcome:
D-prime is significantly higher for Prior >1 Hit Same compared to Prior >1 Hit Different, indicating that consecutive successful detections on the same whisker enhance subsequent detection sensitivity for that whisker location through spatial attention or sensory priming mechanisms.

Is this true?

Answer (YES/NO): YES